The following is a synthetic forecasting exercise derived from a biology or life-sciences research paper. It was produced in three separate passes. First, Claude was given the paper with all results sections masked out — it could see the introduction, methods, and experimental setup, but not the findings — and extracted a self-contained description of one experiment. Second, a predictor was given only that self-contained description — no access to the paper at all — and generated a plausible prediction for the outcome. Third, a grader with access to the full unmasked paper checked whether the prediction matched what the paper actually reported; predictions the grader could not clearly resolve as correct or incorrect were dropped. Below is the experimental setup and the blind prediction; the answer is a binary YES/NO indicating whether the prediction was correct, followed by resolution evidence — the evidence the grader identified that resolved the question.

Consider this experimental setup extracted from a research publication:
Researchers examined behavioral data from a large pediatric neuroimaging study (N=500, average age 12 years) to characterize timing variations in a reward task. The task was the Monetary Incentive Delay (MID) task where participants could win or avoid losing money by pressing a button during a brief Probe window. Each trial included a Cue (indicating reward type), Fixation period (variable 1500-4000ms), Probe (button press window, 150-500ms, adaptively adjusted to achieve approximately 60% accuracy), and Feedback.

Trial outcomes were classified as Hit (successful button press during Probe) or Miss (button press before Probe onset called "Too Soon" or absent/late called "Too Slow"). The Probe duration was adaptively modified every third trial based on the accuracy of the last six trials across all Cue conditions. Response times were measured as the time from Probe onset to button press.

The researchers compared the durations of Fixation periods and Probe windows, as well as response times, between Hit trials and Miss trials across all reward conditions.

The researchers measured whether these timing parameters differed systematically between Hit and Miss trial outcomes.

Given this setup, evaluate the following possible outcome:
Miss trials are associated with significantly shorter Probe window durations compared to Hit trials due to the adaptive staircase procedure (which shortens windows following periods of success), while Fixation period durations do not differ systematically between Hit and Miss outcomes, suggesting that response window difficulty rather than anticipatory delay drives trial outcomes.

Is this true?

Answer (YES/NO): NO